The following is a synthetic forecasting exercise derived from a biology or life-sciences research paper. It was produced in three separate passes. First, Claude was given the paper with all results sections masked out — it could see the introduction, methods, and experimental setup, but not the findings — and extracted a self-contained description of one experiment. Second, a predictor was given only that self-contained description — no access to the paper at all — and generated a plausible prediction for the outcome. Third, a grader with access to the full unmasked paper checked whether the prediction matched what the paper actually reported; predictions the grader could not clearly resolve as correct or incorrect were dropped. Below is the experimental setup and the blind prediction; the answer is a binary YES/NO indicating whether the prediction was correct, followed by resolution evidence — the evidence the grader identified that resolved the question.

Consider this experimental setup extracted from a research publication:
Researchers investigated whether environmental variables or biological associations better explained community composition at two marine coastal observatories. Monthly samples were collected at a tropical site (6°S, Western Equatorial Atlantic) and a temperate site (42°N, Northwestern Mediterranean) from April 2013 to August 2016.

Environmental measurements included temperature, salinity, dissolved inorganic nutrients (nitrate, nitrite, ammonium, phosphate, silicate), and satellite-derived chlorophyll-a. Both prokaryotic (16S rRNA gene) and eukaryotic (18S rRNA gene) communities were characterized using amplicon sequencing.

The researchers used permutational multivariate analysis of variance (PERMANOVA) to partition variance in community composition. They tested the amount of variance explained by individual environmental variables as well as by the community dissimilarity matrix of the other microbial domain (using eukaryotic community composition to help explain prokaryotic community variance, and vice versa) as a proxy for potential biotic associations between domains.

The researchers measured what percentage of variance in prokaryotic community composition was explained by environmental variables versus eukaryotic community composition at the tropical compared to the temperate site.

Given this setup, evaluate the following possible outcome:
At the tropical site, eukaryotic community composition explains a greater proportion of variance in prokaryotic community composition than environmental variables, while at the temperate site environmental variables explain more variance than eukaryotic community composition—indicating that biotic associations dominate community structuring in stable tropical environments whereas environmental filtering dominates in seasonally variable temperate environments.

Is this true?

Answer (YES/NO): NO